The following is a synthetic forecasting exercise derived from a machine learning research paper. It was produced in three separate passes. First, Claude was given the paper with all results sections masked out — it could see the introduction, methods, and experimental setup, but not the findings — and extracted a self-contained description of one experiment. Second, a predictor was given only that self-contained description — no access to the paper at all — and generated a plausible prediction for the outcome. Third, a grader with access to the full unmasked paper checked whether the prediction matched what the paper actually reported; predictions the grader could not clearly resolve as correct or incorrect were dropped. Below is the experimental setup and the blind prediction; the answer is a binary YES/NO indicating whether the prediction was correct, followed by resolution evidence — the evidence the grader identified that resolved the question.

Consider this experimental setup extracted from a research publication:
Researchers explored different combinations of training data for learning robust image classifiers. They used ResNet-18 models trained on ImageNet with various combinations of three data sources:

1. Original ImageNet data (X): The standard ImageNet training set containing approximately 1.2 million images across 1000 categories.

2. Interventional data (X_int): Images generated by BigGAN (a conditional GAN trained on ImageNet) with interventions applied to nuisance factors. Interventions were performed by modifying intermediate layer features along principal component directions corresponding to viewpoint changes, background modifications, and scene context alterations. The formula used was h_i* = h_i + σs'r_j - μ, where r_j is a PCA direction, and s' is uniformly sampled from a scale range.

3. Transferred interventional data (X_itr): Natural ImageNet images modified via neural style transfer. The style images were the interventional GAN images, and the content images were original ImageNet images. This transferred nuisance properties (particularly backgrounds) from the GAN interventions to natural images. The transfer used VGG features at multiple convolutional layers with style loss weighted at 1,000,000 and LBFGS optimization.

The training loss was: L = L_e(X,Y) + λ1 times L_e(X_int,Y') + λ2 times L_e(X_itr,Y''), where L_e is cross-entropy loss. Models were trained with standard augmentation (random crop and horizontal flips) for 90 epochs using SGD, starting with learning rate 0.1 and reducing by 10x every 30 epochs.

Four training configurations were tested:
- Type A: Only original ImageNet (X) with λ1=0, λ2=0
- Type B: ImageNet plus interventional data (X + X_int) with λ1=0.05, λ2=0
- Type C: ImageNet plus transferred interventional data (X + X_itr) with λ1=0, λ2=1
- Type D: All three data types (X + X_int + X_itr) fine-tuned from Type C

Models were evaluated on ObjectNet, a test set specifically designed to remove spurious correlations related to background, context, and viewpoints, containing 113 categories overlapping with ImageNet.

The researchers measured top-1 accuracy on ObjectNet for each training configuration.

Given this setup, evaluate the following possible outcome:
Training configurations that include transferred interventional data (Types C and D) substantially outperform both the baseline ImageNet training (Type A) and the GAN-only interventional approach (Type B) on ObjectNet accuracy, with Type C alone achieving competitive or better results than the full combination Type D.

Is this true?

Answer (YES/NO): NO